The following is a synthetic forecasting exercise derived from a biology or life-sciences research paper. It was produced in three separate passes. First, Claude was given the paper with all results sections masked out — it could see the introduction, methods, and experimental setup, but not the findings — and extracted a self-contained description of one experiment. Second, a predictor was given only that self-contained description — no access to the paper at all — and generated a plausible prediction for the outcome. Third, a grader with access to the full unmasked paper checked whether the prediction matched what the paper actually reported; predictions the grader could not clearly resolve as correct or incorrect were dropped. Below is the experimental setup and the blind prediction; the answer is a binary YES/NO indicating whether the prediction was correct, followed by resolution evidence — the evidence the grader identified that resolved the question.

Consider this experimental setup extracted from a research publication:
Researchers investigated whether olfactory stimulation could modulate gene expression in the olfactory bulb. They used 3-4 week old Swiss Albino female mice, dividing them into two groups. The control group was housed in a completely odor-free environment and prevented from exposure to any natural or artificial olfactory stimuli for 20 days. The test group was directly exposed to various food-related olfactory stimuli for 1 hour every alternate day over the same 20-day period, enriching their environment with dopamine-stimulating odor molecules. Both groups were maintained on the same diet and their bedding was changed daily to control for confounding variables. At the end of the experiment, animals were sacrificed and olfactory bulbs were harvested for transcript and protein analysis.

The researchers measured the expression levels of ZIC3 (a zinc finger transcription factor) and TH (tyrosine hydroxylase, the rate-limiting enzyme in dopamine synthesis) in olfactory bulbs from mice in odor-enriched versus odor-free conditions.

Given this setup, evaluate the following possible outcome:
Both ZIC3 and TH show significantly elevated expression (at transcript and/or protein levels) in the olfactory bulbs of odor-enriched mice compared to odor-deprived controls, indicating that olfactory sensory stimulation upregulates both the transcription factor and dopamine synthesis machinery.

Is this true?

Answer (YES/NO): YES